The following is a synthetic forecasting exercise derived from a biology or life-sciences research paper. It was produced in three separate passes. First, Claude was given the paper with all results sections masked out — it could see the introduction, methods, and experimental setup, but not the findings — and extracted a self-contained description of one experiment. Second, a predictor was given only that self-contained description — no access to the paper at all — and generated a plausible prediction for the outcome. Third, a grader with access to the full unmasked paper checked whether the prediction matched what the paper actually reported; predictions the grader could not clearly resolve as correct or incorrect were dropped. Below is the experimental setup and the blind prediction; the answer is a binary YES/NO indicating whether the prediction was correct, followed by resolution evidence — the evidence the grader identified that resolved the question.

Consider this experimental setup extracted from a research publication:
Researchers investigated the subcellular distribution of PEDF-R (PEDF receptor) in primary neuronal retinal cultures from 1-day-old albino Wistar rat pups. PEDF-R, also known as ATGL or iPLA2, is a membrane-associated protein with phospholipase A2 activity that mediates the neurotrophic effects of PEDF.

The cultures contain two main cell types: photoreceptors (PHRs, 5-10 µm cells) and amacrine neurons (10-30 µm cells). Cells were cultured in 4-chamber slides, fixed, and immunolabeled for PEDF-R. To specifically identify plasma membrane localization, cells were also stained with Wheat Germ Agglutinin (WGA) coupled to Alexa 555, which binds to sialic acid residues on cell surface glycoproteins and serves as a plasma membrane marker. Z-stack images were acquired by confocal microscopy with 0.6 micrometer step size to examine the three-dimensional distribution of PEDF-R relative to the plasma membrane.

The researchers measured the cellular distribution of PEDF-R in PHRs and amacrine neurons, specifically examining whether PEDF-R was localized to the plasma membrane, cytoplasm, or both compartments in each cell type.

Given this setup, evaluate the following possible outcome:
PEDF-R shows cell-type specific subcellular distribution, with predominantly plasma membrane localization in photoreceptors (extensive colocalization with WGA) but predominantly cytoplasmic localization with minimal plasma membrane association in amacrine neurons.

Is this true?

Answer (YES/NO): NO